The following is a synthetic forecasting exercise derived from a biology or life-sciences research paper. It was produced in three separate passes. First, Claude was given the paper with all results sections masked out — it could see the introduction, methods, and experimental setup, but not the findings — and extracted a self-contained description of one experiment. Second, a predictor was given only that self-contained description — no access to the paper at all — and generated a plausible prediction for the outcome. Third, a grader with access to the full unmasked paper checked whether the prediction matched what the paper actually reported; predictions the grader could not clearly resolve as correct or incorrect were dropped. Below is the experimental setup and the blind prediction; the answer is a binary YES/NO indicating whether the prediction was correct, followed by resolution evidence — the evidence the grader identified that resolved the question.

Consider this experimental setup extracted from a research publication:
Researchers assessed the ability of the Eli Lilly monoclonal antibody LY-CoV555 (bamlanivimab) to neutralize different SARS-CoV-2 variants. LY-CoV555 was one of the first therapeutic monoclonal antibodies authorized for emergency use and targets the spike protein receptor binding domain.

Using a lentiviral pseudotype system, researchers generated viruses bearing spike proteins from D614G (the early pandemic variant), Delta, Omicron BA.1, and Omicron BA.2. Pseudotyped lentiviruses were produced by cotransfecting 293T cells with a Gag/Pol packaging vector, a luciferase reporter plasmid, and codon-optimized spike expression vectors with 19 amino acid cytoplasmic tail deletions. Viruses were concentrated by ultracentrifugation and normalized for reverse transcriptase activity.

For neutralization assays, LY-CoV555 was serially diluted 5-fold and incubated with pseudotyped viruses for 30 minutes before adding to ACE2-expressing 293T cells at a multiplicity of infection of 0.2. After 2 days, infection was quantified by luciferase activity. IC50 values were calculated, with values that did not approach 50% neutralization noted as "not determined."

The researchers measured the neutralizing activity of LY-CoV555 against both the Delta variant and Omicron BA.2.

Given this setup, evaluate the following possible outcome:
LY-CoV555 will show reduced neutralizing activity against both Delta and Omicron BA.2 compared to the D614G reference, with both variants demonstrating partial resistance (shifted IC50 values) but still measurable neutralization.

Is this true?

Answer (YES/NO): NO